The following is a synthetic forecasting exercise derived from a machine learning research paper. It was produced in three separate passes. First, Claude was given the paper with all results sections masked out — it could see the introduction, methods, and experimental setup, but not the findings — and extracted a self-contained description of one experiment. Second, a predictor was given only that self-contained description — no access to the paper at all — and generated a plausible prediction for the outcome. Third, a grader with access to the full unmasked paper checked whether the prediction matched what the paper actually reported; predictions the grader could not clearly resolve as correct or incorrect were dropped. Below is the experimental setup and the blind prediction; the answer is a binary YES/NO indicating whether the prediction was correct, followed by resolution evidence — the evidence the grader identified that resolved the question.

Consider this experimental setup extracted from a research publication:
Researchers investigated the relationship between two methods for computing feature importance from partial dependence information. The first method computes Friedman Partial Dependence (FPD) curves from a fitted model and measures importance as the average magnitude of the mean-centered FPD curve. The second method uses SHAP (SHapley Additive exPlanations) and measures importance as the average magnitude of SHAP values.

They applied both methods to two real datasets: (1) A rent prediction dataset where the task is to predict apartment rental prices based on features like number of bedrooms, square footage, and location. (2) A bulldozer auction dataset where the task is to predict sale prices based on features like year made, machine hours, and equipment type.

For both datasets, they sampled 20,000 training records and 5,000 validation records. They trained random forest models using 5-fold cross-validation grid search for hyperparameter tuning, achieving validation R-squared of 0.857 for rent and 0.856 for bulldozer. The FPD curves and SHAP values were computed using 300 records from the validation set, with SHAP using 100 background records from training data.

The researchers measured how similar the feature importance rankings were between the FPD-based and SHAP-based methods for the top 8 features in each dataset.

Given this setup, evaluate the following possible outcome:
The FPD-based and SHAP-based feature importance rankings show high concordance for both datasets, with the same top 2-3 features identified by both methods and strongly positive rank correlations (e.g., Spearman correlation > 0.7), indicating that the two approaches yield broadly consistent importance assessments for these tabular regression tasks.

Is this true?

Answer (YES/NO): YES